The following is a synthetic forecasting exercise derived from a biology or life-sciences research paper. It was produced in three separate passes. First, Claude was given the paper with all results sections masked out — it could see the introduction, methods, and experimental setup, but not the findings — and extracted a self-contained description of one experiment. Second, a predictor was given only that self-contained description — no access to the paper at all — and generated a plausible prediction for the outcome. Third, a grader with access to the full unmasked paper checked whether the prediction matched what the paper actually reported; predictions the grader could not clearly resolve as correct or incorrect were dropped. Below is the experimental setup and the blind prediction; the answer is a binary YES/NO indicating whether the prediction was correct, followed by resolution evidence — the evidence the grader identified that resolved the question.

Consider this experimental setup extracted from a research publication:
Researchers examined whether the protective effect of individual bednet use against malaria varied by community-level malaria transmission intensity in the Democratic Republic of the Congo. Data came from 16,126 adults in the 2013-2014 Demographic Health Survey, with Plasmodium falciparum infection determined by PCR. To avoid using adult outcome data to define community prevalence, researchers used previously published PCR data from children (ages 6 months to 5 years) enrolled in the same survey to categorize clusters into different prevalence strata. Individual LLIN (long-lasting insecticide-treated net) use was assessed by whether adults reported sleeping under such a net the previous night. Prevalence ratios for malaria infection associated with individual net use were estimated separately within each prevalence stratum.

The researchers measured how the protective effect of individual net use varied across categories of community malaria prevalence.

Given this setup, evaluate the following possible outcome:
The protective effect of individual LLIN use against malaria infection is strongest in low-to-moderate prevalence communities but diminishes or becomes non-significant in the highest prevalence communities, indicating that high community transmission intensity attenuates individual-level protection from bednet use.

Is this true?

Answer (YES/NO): NO